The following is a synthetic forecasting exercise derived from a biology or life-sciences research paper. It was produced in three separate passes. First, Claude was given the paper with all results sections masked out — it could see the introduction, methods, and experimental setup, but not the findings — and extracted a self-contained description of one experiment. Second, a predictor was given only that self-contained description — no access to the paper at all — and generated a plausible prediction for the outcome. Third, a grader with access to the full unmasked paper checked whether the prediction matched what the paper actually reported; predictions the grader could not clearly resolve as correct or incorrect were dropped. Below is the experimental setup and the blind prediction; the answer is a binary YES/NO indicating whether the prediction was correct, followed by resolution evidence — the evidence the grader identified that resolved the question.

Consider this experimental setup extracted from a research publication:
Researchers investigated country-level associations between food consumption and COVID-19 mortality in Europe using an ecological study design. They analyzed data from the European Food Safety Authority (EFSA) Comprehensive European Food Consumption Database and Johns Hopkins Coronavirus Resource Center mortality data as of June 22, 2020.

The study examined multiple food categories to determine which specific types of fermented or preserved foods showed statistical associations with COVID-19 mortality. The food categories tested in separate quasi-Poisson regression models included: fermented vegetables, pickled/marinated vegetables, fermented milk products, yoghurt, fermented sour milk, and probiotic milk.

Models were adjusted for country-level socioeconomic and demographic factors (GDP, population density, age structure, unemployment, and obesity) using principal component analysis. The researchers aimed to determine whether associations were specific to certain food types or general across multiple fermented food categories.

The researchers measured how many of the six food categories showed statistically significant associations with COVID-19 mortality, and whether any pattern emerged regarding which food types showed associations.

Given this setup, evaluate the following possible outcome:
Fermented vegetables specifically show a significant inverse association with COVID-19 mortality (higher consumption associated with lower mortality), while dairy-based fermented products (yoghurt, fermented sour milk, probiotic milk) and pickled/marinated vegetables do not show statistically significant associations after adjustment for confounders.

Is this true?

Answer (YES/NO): YES